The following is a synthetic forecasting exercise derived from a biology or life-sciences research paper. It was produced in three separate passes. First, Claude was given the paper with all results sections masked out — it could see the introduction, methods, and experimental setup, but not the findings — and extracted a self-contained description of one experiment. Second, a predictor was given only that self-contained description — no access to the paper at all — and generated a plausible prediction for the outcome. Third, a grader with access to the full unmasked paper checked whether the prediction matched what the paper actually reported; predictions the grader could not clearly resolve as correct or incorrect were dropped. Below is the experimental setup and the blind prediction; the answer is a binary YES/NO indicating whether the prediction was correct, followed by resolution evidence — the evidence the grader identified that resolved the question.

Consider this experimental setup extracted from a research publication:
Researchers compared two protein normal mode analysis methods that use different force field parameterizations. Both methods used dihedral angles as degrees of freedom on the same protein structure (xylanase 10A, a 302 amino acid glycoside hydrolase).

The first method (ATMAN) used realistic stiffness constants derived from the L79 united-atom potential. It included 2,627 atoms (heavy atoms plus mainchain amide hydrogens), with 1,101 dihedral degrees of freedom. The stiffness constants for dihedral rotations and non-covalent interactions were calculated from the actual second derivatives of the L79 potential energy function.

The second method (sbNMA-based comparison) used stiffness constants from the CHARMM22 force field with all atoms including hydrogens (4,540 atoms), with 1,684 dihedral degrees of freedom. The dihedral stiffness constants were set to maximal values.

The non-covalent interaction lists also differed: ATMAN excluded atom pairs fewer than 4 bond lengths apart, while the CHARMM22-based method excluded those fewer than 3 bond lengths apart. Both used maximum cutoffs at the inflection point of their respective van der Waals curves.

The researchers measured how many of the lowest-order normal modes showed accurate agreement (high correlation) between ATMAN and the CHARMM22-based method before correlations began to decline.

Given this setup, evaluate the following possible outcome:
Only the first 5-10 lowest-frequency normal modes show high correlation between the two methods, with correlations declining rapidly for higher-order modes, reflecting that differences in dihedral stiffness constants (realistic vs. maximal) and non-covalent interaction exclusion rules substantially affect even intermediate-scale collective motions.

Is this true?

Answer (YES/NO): NO